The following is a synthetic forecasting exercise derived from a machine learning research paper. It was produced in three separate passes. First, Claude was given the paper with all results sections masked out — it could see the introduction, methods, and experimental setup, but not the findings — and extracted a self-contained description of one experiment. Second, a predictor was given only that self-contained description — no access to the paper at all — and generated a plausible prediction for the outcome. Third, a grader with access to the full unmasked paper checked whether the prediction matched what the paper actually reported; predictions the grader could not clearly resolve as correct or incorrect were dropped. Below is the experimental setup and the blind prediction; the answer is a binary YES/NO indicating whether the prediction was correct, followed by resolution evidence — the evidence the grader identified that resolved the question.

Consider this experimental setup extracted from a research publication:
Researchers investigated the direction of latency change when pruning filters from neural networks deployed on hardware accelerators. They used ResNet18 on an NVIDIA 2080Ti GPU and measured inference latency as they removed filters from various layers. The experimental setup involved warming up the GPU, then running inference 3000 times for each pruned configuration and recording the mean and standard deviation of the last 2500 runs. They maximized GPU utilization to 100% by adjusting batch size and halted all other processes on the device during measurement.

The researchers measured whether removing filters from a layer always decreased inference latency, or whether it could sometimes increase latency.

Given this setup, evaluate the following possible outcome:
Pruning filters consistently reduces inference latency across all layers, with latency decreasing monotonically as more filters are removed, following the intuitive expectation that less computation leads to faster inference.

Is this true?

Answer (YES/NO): NO